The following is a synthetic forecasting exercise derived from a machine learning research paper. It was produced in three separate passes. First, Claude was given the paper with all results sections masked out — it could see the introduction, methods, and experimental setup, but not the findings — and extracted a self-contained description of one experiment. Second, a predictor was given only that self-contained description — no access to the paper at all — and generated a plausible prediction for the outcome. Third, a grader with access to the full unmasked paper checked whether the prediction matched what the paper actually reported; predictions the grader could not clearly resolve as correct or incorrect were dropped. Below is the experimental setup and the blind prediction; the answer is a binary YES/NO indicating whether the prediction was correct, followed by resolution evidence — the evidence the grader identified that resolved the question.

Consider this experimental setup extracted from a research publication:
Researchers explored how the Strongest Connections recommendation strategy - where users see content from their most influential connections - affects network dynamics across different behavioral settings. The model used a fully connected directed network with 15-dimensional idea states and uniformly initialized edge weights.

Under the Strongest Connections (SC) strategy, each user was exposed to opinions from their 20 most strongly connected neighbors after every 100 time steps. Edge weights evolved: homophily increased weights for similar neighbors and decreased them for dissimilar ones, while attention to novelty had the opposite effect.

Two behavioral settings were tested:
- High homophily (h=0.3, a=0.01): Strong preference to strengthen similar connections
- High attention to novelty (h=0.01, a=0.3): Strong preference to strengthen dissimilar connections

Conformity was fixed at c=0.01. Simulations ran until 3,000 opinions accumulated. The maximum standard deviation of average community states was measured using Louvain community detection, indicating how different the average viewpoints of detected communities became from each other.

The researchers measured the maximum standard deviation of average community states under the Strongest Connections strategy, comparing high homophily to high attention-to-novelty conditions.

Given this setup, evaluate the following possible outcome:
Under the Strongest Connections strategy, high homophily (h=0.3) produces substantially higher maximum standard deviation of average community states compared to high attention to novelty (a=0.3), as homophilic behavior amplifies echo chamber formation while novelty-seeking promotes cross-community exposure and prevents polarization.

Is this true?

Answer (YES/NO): YES